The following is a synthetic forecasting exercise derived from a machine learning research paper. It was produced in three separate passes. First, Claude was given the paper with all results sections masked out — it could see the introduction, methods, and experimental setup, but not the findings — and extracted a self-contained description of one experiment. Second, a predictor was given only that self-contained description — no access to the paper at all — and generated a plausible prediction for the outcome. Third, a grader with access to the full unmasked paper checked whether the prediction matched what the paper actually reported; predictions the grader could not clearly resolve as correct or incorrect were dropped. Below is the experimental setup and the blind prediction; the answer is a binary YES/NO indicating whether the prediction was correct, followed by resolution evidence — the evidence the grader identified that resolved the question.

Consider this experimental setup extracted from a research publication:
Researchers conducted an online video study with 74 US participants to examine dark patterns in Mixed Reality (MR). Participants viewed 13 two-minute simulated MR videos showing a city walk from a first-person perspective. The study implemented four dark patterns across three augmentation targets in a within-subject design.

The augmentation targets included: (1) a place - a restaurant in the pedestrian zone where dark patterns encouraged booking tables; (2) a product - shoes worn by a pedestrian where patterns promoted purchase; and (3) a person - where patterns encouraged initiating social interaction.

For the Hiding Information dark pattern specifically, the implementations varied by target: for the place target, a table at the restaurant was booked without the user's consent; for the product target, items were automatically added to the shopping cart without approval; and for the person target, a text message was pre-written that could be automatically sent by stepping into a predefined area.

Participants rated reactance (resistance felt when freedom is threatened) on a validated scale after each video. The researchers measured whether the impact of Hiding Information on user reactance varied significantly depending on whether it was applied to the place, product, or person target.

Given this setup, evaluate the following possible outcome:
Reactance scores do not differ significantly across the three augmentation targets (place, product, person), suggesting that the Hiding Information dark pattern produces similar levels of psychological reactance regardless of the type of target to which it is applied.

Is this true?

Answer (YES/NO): NO